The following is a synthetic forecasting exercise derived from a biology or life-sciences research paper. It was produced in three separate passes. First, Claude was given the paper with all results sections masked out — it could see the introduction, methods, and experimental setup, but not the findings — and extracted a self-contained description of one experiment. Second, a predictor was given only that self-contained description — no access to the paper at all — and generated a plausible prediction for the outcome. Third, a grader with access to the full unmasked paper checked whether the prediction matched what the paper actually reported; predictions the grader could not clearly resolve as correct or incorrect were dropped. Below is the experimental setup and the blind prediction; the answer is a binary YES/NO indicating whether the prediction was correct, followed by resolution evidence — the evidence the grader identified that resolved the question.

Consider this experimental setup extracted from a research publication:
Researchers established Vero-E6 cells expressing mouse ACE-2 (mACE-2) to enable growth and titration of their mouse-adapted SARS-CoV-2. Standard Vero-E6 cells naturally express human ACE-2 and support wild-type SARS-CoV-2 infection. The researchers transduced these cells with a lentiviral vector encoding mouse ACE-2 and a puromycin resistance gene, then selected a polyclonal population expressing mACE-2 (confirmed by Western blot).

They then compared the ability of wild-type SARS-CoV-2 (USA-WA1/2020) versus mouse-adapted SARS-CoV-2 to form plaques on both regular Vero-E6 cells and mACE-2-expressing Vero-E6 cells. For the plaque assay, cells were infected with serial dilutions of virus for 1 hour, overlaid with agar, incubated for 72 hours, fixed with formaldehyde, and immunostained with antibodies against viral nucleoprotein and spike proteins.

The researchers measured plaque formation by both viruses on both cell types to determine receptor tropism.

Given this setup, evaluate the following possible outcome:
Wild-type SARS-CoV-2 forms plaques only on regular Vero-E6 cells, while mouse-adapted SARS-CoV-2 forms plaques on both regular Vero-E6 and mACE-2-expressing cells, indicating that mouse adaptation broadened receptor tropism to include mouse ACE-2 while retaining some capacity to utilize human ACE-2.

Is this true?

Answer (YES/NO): YES